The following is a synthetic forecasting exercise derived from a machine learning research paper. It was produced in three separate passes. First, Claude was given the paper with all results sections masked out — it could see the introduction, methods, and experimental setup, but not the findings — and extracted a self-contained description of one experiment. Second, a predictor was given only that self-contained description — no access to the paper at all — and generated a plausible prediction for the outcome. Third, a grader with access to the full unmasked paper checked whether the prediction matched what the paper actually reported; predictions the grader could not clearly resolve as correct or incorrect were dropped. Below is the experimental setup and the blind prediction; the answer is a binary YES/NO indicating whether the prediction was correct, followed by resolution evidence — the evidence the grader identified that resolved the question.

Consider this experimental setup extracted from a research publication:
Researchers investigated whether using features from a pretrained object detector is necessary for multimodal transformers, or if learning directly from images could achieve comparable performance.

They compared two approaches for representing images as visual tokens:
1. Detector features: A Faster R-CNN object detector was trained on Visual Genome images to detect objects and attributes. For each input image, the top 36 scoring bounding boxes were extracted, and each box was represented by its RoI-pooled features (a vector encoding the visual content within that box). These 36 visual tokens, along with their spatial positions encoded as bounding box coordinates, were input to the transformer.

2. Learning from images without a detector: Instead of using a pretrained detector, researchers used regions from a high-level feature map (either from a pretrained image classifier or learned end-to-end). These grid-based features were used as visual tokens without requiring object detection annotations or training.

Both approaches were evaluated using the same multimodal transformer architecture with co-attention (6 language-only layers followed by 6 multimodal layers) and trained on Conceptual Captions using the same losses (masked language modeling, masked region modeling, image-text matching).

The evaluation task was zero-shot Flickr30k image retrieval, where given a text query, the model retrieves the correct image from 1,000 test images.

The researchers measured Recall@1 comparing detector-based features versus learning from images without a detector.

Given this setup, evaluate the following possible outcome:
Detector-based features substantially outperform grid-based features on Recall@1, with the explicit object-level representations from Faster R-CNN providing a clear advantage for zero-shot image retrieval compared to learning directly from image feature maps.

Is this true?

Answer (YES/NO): NO